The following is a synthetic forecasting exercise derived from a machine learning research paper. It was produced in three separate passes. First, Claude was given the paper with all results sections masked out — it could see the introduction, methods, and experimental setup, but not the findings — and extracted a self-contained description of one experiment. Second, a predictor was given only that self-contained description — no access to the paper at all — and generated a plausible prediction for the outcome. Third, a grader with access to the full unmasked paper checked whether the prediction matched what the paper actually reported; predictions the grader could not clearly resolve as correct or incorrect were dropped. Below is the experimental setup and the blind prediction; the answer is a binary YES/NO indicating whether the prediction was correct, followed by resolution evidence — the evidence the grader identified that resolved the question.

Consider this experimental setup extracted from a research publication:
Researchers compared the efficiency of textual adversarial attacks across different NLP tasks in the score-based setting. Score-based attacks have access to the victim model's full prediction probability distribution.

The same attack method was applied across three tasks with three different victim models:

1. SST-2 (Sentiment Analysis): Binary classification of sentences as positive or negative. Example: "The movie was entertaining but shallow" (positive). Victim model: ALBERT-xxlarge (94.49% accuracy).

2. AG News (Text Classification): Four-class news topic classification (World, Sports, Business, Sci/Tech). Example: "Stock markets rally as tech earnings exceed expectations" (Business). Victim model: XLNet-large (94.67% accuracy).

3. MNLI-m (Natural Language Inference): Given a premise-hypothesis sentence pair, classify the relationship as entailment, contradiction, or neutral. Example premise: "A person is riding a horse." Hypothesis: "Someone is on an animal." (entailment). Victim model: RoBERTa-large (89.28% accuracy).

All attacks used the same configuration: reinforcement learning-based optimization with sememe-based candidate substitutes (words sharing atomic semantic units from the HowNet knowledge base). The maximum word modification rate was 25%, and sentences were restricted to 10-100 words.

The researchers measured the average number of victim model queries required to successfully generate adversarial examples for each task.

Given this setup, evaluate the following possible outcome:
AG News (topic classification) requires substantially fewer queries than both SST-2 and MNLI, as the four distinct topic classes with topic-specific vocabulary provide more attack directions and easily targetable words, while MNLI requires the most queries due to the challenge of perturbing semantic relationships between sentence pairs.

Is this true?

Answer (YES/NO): NO